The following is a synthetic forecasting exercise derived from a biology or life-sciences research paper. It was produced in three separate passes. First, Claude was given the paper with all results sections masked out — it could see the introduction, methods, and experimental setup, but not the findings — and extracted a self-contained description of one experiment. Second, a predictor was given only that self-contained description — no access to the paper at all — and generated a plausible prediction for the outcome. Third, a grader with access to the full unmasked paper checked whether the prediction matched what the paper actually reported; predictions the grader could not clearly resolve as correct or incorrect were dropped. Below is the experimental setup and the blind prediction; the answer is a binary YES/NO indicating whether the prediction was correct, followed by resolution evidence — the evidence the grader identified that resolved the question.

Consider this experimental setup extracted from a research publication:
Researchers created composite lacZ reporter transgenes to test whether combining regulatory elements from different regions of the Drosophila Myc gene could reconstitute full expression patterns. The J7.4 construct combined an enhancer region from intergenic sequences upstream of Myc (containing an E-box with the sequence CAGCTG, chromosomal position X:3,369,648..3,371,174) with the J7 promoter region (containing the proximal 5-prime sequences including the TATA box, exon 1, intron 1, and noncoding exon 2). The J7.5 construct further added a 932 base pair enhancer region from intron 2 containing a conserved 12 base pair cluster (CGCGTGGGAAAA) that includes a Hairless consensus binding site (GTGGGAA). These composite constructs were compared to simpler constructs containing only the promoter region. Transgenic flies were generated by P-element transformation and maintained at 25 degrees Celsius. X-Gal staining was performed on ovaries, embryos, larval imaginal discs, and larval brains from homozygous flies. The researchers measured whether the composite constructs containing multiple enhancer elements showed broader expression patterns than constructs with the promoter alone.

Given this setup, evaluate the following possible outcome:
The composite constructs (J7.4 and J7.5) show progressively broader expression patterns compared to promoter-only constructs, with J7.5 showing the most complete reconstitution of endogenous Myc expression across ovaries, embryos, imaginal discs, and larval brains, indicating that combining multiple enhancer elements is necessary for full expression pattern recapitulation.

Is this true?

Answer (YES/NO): NO